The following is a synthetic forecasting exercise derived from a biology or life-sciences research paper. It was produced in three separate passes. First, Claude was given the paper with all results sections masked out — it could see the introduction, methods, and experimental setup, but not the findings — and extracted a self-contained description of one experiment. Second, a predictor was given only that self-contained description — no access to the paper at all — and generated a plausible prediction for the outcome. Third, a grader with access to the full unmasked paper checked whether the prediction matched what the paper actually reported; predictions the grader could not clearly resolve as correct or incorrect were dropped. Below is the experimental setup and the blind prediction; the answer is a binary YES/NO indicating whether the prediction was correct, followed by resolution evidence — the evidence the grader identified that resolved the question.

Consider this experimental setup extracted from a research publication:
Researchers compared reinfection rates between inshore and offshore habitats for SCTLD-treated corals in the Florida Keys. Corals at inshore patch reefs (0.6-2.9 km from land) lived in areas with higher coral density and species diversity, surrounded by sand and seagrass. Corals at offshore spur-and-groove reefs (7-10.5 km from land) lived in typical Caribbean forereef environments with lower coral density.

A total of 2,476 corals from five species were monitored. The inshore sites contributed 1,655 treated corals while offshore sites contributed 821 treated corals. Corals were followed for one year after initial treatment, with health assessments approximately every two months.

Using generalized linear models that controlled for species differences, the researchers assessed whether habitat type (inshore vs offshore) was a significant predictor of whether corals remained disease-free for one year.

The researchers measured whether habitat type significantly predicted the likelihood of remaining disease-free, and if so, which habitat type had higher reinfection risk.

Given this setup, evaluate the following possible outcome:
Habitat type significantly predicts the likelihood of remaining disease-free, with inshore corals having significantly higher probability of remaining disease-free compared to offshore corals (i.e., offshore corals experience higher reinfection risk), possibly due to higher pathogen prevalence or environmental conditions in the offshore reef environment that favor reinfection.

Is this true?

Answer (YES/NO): YES